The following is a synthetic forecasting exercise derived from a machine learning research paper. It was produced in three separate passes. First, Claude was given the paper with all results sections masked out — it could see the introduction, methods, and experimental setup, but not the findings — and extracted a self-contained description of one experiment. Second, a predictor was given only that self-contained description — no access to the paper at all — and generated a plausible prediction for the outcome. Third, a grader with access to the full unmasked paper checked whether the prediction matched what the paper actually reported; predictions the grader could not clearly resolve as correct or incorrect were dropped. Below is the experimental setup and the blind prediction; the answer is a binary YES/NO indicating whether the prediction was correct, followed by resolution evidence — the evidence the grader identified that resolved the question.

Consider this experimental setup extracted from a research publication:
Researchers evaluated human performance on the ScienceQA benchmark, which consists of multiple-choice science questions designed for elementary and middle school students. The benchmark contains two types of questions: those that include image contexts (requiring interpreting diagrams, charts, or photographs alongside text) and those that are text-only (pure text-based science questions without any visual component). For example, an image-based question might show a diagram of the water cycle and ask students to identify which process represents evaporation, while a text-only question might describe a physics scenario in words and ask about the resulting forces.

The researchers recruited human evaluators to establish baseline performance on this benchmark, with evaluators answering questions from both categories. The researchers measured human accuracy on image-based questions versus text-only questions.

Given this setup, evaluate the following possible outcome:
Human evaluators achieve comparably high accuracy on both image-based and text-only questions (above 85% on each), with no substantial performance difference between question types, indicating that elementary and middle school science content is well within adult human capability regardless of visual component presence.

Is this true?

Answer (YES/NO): YES